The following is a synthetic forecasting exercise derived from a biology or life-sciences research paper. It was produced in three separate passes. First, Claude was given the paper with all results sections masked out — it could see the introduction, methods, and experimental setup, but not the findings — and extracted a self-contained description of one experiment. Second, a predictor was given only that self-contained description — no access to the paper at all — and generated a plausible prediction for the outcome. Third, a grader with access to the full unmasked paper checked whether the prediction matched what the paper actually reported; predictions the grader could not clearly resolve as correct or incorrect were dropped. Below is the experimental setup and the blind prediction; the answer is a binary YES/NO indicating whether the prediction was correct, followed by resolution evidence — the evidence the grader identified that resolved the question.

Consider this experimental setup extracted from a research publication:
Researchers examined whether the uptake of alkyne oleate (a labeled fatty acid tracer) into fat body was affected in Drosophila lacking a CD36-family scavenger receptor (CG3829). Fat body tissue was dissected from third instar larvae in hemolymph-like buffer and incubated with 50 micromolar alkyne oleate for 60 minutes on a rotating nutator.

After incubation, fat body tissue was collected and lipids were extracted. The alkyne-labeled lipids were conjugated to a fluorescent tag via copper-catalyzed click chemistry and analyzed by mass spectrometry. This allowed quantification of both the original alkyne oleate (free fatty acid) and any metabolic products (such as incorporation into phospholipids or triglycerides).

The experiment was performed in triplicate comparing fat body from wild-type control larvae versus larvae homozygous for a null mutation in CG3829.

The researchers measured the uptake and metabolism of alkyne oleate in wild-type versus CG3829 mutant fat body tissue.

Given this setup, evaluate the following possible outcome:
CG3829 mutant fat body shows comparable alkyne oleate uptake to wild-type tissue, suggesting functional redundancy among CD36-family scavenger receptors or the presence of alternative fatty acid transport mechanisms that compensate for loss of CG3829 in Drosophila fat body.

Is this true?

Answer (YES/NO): NO